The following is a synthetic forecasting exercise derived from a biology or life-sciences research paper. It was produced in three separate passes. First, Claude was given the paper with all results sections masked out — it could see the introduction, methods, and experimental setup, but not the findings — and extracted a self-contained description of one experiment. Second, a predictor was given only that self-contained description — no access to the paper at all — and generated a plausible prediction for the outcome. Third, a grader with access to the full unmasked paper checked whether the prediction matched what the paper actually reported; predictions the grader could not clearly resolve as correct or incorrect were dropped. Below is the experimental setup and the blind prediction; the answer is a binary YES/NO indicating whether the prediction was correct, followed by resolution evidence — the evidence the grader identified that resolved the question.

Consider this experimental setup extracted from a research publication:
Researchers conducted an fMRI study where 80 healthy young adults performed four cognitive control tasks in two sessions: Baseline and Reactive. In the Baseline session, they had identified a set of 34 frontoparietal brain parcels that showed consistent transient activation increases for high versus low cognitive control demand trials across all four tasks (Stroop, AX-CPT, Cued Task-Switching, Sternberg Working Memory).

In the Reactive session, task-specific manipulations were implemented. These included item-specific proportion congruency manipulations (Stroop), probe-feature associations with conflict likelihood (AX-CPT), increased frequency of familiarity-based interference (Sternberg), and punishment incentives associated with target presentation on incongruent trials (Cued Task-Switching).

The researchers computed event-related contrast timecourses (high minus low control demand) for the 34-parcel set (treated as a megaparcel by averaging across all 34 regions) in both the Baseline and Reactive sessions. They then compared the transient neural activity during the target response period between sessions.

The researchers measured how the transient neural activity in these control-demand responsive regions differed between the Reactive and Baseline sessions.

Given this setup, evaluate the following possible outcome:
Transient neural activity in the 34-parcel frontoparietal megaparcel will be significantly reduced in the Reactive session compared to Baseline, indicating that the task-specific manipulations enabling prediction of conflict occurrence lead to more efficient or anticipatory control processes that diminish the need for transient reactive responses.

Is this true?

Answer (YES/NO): YES